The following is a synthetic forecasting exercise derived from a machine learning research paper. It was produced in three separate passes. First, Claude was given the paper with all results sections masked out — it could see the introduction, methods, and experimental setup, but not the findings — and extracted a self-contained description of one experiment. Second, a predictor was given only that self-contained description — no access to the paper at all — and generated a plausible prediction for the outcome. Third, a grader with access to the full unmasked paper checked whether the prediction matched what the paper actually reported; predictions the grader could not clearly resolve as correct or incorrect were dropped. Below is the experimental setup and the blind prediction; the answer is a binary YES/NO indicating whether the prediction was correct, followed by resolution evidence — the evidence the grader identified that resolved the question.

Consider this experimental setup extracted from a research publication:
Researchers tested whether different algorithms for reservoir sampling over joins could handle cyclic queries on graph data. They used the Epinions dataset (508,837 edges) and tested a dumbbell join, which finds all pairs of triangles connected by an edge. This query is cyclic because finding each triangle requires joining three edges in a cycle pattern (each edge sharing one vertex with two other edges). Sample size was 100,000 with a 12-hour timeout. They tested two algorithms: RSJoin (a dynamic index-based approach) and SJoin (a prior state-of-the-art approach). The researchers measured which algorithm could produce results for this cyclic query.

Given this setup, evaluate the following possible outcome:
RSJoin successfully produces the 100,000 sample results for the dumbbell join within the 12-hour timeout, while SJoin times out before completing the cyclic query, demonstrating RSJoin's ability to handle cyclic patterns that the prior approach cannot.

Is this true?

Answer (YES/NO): NO